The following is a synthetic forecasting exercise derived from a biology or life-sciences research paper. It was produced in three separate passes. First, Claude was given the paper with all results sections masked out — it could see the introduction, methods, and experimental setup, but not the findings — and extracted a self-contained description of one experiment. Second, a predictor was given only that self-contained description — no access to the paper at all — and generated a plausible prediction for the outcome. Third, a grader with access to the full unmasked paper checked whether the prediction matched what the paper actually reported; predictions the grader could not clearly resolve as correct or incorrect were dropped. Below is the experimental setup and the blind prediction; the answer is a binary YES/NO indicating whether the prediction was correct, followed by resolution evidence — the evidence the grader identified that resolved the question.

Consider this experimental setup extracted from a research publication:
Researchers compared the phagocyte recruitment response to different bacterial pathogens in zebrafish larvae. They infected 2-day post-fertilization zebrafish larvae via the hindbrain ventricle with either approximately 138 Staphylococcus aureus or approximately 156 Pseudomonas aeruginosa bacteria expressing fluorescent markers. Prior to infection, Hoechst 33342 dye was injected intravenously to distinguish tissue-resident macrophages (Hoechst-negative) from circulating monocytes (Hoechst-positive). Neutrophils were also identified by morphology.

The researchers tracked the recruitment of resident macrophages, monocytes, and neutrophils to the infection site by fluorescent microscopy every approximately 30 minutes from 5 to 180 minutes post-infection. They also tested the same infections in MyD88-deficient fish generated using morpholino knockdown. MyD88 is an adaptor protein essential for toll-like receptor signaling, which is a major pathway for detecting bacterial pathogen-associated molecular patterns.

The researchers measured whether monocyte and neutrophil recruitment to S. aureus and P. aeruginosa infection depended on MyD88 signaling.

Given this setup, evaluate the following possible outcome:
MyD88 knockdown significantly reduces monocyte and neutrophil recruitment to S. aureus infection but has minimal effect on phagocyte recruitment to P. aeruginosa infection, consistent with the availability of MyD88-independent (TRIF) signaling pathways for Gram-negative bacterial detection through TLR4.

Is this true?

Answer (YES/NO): NO